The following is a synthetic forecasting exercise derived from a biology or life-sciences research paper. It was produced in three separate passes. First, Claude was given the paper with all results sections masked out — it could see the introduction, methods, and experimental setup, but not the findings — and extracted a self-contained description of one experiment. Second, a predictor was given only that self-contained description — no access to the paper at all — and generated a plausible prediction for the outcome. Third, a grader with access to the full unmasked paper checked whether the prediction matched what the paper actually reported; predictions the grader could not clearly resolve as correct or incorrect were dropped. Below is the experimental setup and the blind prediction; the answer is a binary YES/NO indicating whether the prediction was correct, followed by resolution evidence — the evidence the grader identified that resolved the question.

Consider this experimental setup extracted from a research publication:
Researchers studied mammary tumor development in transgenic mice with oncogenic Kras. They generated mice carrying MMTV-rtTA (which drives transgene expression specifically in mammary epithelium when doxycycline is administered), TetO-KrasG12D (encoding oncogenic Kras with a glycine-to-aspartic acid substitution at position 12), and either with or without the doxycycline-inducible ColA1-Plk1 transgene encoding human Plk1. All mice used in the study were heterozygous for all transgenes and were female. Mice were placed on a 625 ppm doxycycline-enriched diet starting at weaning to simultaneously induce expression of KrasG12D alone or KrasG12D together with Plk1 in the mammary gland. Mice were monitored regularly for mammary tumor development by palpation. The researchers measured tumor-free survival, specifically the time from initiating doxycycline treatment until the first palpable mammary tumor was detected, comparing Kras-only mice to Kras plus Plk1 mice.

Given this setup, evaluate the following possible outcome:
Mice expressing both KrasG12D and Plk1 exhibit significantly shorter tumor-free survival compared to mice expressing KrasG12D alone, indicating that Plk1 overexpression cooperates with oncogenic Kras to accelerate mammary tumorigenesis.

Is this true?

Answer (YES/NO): NO